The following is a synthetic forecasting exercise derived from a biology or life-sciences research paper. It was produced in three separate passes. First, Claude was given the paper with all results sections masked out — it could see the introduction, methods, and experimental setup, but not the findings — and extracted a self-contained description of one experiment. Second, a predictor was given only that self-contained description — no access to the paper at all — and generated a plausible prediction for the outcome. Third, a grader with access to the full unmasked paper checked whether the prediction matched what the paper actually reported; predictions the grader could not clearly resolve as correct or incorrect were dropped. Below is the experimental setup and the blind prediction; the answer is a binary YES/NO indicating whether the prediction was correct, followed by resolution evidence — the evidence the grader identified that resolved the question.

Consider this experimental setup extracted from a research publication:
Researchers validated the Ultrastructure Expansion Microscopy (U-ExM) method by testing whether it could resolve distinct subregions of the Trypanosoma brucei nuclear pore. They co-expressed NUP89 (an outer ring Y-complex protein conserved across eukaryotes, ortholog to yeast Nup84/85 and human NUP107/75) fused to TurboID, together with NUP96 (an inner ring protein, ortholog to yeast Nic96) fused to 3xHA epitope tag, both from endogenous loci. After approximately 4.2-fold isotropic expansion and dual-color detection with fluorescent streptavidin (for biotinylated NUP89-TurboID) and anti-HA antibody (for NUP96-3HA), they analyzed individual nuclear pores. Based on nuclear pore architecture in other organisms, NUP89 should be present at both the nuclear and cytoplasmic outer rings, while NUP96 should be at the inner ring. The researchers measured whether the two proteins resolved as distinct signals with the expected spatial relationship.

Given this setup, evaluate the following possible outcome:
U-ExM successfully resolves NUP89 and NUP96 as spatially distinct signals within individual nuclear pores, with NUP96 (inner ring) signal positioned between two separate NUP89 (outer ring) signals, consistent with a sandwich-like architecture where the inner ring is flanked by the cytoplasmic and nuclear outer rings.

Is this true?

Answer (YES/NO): YES